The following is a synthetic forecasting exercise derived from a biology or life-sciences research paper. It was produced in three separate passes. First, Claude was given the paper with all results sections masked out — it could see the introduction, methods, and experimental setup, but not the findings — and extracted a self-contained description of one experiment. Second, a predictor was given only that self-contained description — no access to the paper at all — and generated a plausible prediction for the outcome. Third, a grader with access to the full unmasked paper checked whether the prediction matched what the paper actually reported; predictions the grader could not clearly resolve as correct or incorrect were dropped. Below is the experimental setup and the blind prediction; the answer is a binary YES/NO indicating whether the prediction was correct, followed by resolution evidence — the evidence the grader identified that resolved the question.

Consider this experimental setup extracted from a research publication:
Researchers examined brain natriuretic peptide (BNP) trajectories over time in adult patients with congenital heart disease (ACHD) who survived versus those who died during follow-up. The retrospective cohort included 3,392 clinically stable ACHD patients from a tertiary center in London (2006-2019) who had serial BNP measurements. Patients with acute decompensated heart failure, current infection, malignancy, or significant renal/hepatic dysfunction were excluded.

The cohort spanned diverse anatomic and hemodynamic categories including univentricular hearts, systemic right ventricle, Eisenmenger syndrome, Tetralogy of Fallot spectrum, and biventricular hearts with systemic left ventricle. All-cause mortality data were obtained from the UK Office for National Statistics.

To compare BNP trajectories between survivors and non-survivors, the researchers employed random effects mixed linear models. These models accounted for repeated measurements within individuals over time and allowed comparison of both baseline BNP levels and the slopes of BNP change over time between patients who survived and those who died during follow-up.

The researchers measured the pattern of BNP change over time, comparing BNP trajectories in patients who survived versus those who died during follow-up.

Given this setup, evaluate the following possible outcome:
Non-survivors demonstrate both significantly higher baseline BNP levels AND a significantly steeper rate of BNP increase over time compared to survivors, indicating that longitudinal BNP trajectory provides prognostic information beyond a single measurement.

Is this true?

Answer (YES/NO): YES